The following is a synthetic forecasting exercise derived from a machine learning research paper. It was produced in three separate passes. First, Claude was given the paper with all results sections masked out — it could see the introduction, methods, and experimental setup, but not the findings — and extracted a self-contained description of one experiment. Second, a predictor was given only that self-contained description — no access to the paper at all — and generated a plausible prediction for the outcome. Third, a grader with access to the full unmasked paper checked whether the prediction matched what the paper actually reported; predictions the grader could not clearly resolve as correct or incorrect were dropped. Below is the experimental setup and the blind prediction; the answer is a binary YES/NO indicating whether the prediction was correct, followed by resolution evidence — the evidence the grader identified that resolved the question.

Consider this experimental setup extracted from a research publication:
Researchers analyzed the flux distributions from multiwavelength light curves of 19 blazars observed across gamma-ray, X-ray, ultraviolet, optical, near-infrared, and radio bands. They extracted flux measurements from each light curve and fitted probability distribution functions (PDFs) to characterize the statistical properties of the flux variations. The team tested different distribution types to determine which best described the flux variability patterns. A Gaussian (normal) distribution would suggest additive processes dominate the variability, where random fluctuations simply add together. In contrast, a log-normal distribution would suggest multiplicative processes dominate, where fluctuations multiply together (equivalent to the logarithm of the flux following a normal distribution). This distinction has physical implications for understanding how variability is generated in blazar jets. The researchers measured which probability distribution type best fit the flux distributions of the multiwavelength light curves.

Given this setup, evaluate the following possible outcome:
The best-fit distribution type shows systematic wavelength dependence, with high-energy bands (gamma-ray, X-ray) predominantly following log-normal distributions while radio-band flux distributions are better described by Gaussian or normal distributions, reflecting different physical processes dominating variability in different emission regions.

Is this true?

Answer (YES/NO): NO